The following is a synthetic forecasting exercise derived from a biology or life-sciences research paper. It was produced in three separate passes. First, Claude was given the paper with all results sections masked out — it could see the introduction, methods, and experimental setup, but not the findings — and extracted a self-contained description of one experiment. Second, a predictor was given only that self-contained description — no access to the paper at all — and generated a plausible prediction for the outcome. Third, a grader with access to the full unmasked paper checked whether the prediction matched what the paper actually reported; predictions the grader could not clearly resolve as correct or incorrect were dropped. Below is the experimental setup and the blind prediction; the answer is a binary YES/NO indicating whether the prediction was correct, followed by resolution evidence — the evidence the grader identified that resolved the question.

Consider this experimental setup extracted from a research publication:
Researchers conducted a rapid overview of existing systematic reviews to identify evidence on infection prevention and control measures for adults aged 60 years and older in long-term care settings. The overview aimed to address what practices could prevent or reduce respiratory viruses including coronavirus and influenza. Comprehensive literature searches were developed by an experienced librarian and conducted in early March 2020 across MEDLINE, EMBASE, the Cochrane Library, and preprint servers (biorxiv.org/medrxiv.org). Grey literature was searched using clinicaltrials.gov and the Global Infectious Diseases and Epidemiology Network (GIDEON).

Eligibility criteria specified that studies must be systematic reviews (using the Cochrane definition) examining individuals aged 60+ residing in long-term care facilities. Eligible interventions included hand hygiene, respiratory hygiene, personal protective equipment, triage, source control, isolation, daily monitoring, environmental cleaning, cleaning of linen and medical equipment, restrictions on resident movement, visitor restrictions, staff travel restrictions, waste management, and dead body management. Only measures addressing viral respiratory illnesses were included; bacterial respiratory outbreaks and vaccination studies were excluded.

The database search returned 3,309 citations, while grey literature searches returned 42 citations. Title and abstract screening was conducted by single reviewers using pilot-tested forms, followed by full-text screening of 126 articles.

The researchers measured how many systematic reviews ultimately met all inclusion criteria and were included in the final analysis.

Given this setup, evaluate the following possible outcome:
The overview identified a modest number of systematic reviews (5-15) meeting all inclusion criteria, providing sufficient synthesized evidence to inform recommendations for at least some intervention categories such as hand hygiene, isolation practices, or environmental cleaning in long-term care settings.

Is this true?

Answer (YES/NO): NO